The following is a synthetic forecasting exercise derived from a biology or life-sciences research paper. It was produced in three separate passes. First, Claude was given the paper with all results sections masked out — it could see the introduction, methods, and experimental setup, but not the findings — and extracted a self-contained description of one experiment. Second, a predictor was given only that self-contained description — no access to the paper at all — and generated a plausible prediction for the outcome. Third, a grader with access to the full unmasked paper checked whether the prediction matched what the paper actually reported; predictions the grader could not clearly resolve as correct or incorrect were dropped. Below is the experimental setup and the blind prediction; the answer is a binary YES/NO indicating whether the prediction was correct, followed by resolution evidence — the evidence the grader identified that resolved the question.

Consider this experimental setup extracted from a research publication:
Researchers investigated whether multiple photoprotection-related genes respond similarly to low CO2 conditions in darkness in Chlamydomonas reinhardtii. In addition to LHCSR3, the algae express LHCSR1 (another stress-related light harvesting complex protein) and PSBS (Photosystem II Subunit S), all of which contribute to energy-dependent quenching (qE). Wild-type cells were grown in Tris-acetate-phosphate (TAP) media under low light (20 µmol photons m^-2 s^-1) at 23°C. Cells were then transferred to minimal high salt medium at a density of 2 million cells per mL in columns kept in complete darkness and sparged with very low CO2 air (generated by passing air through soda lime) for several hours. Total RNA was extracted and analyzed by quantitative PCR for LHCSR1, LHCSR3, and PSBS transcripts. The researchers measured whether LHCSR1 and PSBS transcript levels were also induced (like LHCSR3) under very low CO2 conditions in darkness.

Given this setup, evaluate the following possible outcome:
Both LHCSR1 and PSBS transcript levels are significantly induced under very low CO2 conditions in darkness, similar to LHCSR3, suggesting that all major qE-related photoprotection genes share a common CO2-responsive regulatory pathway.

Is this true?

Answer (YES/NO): NO